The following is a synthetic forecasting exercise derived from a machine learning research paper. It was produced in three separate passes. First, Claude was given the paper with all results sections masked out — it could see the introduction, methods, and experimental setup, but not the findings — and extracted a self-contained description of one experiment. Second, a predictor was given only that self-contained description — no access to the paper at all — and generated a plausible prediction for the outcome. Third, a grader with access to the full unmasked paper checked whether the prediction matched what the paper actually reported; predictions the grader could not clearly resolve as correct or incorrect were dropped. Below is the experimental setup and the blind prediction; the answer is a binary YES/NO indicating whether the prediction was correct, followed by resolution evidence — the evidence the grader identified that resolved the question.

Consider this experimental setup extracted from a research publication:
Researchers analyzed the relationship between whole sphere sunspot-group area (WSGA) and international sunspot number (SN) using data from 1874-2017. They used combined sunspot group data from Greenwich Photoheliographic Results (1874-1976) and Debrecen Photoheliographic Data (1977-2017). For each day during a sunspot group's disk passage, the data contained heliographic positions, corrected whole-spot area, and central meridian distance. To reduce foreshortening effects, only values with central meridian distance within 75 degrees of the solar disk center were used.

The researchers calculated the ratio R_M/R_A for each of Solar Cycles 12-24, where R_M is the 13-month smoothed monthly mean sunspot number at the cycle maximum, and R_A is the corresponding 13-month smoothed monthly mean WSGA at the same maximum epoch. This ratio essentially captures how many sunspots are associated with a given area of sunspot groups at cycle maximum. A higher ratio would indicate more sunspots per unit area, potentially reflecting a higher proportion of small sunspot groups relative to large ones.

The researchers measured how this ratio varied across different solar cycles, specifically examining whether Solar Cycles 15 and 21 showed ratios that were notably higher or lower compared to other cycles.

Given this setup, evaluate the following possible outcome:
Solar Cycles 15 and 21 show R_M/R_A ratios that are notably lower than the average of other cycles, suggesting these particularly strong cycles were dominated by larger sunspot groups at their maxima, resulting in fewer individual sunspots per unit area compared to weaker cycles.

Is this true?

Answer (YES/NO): NO